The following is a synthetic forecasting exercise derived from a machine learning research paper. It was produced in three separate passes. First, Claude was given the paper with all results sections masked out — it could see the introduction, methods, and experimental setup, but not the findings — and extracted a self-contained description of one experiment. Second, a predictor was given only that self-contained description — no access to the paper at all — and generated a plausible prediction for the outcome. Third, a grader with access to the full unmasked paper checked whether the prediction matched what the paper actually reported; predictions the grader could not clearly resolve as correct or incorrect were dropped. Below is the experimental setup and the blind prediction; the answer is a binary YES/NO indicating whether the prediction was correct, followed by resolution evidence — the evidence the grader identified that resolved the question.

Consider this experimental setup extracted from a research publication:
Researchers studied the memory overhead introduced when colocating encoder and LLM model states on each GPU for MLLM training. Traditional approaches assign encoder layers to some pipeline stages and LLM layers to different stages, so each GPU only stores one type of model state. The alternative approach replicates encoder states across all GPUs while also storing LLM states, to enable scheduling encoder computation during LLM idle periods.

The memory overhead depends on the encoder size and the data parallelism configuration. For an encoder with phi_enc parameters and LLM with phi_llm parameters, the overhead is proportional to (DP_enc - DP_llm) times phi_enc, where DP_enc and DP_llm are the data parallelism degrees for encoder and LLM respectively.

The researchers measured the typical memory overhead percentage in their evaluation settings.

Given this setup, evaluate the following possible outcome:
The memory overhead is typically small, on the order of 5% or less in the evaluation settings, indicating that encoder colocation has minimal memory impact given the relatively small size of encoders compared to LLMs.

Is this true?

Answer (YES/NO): NO